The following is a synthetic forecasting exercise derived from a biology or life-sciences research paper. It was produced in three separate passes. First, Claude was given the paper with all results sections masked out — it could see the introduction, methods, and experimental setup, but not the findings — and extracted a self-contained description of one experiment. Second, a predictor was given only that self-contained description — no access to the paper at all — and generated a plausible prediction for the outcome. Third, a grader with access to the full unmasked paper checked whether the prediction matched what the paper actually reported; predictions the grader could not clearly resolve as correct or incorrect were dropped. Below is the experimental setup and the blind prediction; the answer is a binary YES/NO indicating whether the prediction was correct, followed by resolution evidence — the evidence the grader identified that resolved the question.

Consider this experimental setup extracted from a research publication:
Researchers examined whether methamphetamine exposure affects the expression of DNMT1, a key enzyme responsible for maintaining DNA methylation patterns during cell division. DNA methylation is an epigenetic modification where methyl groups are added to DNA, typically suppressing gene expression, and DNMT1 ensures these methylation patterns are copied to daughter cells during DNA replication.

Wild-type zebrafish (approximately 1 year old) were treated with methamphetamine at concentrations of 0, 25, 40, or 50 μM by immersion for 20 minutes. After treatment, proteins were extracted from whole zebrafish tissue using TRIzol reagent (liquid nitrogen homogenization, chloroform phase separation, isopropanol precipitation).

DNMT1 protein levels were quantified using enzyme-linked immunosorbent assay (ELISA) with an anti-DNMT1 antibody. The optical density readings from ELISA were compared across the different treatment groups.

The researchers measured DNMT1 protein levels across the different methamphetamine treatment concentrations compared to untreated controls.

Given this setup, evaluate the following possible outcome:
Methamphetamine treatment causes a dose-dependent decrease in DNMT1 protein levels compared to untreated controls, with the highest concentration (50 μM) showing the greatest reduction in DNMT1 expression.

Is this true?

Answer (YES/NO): NO